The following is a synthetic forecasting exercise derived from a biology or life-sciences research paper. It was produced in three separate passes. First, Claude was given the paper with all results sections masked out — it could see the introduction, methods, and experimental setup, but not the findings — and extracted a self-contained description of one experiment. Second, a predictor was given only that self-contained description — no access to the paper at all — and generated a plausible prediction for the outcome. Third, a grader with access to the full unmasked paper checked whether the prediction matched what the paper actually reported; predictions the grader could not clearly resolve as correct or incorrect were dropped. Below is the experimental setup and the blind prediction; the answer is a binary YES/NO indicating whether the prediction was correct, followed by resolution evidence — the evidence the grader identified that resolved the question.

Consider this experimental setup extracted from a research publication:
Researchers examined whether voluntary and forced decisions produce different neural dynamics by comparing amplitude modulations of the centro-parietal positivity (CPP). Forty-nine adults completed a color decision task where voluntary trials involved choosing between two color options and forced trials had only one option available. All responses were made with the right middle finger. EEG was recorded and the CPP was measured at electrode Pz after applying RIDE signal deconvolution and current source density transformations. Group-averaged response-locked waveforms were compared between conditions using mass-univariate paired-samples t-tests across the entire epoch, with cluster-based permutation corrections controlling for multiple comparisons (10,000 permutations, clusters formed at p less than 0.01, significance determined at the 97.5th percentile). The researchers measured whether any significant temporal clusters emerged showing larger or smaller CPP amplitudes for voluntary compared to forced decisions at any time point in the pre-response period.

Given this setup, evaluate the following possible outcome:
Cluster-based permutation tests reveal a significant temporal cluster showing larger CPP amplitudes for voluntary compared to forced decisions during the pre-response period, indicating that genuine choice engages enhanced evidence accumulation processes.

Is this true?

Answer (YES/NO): NO